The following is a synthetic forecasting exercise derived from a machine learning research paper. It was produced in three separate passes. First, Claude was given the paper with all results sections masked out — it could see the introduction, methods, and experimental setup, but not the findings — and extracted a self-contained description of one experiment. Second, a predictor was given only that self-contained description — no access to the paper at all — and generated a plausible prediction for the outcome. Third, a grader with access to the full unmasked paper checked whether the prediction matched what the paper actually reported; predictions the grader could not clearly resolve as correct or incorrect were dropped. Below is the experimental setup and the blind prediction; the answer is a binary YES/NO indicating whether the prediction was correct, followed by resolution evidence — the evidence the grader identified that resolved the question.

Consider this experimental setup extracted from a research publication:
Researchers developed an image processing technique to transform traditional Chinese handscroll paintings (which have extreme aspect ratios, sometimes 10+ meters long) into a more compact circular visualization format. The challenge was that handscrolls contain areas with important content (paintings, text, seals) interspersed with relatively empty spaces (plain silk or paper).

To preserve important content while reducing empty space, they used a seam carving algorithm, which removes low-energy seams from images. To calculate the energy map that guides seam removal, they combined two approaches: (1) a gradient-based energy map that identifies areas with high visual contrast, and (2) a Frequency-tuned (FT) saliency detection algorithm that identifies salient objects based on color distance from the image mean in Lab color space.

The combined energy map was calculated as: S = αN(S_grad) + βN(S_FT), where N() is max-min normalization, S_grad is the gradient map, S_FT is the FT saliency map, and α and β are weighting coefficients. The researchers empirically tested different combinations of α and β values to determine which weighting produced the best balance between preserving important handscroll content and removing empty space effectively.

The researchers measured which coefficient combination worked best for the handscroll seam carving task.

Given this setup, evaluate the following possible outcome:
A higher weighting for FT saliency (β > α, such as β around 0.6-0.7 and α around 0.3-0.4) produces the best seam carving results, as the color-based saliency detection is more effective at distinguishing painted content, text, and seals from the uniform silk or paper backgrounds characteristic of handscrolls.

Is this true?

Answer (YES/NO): NO